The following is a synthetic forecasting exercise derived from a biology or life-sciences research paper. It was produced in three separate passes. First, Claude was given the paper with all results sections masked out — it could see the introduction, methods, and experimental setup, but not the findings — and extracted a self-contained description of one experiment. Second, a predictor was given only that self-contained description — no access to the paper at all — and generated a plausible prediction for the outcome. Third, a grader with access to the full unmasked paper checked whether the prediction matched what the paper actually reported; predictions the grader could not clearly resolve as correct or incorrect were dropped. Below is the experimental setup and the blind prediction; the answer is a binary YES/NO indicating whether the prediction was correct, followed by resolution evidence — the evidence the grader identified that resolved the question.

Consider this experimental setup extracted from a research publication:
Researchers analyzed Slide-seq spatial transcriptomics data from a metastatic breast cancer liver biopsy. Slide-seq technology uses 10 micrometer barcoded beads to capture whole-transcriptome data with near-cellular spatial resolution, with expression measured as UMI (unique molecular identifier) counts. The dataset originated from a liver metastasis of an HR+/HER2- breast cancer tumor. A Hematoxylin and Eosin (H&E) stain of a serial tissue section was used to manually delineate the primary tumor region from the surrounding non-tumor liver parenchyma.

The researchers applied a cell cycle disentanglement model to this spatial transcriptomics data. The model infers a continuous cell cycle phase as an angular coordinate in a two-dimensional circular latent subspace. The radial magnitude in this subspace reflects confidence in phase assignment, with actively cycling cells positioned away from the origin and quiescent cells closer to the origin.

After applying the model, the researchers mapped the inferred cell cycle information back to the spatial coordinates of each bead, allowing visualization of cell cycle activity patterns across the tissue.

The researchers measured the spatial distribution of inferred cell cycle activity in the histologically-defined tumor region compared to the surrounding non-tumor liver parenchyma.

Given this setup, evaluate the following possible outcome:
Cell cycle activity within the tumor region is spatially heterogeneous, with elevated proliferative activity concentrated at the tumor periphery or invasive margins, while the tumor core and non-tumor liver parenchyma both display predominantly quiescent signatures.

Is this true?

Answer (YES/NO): NO